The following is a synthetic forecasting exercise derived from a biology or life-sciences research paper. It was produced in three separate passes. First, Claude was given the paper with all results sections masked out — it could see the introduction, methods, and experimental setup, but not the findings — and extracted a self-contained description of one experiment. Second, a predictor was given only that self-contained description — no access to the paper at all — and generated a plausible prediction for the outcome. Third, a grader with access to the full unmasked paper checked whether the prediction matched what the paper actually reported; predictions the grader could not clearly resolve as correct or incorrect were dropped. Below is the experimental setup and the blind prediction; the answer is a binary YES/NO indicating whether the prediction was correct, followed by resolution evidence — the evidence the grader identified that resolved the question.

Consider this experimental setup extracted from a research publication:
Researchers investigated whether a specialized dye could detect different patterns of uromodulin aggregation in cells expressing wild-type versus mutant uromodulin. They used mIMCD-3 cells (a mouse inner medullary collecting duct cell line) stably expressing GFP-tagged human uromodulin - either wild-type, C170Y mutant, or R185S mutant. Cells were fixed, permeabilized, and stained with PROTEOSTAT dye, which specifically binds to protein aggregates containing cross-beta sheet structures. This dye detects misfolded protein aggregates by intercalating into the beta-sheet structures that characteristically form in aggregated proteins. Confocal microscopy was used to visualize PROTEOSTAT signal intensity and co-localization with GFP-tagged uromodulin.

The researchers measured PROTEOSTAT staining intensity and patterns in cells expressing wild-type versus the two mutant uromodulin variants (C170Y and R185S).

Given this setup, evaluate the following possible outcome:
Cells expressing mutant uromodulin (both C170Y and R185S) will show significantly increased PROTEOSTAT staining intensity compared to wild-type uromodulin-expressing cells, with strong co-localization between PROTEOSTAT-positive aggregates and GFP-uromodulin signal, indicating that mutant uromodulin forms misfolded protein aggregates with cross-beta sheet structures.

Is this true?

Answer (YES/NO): YES